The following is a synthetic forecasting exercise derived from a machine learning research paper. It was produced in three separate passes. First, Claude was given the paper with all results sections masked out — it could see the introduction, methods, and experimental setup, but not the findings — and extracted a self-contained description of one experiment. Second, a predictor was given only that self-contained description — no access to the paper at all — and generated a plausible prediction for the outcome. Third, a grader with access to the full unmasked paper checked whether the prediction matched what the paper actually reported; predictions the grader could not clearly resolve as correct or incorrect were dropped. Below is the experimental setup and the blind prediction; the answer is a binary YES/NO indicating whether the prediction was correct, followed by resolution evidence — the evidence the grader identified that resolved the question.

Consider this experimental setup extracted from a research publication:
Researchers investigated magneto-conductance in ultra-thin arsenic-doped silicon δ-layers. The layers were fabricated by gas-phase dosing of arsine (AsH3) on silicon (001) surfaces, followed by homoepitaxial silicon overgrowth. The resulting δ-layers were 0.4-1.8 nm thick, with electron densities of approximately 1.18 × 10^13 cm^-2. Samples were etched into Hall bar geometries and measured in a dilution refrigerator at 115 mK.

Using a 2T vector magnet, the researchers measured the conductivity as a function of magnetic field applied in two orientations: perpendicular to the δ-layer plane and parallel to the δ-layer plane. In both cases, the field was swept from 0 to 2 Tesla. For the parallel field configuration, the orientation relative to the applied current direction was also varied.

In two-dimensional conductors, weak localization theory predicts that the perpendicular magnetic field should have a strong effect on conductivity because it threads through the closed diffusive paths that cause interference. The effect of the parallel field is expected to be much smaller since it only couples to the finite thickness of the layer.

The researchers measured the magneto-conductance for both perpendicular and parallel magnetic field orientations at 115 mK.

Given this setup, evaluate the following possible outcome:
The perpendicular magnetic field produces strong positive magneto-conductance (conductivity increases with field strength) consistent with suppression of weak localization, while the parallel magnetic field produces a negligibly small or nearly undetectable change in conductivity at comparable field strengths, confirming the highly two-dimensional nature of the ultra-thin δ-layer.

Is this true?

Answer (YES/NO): NO